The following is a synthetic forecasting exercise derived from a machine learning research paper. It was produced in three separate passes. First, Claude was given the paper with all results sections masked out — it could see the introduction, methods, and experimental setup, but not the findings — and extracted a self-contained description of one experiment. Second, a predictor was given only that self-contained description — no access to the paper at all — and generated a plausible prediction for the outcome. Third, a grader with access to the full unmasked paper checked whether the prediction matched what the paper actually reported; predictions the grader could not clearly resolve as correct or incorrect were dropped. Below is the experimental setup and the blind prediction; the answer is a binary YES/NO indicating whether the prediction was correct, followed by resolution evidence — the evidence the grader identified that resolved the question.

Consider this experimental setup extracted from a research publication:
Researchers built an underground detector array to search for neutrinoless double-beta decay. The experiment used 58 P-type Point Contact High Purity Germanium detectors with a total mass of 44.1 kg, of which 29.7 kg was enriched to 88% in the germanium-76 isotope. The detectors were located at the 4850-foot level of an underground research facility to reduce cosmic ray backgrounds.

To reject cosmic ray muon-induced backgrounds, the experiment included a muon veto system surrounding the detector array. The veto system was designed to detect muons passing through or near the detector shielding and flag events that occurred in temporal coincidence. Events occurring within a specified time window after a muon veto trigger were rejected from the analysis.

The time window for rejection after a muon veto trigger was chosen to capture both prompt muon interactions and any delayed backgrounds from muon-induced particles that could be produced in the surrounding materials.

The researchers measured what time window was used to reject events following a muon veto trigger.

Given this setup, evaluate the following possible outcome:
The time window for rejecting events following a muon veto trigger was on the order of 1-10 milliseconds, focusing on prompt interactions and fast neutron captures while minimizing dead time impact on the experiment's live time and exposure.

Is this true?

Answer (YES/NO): NO